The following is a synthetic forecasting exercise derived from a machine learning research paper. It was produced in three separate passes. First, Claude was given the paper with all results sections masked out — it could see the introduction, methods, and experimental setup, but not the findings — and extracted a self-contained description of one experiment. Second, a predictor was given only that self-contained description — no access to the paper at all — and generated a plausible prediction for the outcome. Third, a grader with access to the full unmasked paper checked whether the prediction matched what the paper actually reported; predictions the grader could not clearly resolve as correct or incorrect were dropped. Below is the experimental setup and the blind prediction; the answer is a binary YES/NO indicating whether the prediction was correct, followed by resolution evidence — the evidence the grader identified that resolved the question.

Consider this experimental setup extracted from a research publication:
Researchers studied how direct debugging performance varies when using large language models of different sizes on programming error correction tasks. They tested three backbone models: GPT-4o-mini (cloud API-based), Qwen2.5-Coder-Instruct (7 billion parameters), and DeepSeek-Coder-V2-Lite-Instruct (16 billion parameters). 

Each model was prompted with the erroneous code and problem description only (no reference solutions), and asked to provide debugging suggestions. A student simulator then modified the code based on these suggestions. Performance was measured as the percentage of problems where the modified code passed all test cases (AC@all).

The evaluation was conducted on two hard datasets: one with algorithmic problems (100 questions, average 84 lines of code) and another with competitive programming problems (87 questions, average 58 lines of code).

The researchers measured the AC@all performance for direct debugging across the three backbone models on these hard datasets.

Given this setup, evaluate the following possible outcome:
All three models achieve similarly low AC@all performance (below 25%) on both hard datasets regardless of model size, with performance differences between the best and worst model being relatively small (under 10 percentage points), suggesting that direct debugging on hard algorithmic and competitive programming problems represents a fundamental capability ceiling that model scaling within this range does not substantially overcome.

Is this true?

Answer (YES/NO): NO